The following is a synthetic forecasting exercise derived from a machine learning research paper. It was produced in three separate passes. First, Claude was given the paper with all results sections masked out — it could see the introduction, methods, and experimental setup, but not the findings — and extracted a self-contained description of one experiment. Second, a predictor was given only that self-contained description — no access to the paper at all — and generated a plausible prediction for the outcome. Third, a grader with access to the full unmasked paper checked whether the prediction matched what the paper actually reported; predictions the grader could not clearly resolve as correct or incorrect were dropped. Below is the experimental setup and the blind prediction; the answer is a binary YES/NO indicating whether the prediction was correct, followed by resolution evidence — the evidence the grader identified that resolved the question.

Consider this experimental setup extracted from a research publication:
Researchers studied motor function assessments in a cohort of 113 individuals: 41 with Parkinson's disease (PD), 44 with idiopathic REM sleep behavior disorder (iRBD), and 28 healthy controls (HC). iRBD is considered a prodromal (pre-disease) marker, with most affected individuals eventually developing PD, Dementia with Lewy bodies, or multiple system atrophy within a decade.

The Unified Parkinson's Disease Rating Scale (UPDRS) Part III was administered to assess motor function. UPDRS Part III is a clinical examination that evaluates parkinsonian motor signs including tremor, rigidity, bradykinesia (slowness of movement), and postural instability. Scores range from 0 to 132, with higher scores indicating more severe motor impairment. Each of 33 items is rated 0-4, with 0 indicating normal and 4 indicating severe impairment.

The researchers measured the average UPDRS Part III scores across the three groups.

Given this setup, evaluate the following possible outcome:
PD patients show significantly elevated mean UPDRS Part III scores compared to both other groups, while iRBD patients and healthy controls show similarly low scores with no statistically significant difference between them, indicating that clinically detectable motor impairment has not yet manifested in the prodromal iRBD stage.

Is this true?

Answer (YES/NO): NO